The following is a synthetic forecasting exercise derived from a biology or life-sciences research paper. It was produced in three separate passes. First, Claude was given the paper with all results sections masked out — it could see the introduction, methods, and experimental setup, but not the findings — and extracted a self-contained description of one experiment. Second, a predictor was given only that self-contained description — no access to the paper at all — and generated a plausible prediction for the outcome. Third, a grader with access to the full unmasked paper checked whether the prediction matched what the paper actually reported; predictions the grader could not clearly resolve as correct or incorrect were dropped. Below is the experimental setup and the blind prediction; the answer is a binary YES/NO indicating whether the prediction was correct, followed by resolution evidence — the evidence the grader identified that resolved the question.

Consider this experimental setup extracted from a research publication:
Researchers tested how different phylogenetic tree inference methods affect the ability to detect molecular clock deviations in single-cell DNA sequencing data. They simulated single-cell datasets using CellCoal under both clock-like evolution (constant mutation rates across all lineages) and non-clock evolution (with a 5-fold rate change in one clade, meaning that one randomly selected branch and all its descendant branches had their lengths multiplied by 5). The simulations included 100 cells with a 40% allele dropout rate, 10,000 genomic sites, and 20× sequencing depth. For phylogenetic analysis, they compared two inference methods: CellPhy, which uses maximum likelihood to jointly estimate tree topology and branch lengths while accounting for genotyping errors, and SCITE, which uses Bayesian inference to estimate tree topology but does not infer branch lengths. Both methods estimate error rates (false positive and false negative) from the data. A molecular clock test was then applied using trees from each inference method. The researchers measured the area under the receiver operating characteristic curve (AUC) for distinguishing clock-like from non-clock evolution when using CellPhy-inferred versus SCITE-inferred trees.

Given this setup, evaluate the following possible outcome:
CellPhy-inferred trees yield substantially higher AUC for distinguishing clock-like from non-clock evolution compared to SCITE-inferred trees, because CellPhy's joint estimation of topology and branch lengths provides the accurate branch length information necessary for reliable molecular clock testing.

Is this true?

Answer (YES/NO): NO